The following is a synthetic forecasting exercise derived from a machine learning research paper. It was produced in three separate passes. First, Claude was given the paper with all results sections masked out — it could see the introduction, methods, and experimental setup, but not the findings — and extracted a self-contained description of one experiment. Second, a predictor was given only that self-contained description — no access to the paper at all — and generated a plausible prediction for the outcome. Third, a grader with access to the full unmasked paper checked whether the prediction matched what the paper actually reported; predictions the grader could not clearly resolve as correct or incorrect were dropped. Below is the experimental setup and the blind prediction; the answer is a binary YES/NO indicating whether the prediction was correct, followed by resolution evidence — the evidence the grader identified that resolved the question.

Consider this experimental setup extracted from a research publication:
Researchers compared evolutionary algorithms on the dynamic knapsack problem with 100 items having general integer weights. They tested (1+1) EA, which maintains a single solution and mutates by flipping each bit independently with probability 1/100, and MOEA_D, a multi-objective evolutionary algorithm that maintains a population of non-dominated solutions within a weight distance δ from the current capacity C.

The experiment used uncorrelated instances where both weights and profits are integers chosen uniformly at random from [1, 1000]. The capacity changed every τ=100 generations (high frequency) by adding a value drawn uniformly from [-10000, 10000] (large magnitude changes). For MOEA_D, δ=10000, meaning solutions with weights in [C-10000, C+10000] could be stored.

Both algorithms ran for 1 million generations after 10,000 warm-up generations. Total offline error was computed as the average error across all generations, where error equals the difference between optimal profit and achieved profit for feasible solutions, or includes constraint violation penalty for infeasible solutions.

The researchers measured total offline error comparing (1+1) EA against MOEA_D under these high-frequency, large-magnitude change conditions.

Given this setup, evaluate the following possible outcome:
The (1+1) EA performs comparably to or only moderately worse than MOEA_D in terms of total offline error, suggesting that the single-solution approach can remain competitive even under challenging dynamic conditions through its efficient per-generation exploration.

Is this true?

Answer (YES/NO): NO